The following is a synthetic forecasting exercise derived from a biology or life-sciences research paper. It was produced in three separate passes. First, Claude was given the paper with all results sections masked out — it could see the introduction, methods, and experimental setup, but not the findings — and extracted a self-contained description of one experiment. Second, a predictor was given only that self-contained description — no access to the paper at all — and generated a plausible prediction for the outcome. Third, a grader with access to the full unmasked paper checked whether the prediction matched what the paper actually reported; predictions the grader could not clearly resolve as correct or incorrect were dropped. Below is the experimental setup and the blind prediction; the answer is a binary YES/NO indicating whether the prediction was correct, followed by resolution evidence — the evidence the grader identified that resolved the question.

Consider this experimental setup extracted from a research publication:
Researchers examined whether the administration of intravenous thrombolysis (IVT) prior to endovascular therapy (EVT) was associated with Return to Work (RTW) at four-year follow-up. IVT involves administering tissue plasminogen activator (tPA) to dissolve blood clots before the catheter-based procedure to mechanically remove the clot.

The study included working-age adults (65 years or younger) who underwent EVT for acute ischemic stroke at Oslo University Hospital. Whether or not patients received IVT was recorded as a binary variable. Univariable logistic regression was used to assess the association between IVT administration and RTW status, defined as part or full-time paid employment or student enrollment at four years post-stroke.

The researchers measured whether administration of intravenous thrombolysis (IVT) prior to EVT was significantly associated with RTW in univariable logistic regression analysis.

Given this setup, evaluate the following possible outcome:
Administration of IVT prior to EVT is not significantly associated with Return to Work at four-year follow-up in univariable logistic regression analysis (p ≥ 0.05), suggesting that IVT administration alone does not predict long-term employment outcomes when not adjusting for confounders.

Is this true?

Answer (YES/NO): YES